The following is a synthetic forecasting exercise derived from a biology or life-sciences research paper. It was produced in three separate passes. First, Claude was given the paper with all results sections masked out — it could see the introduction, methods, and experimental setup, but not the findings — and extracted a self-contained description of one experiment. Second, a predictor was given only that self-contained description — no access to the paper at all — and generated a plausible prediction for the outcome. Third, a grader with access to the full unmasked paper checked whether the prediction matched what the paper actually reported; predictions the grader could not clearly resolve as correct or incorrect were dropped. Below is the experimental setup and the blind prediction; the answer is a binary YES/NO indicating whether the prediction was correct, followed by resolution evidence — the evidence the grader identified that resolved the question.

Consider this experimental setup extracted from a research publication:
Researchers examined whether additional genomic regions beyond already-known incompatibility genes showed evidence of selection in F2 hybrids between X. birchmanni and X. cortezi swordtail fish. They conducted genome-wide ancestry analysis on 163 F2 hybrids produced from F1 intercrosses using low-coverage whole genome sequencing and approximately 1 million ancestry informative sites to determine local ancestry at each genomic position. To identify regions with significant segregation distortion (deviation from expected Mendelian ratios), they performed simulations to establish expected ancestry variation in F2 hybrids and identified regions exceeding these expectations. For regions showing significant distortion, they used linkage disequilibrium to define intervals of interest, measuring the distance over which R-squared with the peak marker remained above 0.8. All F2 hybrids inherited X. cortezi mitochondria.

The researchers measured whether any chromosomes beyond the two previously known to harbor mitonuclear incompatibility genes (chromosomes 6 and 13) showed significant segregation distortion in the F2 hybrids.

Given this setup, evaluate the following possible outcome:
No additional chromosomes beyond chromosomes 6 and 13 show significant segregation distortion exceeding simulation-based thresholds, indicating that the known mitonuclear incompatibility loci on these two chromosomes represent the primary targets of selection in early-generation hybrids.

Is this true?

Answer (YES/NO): NO